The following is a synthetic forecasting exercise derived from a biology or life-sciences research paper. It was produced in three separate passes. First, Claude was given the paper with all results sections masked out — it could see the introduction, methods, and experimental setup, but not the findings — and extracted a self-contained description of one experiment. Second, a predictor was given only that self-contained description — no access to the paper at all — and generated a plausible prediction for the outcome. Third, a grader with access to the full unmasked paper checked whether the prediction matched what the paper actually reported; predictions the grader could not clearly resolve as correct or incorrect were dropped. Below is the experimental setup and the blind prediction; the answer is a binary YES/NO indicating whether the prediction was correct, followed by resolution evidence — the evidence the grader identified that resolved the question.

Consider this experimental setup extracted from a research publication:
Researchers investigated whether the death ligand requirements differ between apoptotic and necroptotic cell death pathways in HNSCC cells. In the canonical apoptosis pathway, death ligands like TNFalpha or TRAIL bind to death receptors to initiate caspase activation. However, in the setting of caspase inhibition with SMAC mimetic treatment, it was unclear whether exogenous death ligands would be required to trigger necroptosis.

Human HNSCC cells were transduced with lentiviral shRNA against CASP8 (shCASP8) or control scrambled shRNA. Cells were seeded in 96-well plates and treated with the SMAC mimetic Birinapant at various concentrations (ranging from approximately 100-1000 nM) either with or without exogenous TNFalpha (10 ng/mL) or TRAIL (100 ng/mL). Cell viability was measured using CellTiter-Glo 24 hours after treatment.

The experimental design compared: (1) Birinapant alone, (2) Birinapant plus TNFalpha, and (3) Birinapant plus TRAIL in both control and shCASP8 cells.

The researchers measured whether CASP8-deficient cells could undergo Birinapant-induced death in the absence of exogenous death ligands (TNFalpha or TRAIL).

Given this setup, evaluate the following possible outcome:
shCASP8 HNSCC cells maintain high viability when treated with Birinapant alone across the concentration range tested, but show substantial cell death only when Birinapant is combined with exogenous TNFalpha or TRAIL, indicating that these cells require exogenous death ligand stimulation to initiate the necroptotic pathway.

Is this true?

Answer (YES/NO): NO